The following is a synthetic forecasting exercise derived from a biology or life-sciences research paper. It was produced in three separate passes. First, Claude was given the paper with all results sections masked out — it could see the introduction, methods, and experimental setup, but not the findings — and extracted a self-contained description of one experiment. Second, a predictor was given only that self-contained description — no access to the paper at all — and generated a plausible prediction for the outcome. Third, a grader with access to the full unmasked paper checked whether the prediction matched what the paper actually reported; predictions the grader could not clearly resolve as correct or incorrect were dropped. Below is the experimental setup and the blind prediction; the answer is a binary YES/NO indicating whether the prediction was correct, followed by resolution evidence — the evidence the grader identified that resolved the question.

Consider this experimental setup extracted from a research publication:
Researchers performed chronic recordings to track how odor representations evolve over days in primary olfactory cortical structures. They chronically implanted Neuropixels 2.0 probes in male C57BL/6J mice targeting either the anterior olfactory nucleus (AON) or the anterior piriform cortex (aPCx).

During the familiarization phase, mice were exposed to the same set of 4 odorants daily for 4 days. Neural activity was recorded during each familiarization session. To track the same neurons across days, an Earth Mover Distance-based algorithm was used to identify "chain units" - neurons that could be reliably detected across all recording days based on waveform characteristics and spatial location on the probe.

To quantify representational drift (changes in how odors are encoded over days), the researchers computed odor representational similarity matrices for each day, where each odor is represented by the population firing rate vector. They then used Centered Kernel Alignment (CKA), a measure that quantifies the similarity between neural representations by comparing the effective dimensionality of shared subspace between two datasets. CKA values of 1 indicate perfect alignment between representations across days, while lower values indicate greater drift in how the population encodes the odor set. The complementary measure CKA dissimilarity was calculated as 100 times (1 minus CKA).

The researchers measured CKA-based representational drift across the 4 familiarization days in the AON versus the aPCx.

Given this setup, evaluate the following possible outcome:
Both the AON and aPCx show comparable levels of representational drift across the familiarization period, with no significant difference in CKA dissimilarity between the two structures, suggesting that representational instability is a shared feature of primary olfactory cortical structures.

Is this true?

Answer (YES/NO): NO